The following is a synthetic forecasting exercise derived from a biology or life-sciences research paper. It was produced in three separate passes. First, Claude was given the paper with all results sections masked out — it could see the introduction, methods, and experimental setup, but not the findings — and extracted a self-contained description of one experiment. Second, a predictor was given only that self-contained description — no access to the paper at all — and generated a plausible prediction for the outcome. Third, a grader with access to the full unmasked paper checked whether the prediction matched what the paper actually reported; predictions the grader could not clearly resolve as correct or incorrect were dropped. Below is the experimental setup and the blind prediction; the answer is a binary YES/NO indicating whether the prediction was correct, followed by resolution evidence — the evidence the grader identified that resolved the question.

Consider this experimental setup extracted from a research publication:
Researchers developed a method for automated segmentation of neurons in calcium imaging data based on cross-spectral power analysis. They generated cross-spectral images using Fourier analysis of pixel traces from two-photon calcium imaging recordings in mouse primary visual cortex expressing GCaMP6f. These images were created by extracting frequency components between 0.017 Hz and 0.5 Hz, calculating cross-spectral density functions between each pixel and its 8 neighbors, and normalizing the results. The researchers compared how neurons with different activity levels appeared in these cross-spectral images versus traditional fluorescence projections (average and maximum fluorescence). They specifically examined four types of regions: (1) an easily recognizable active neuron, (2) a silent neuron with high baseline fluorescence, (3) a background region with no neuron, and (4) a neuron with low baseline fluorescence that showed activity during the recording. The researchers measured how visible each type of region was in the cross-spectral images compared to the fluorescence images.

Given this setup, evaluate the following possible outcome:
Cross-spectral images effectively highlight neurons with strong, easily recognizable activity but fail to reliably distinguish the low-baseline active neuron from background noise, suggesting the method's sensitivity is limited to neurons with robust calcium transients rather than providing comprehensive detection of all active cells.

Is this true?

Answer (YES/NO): NO